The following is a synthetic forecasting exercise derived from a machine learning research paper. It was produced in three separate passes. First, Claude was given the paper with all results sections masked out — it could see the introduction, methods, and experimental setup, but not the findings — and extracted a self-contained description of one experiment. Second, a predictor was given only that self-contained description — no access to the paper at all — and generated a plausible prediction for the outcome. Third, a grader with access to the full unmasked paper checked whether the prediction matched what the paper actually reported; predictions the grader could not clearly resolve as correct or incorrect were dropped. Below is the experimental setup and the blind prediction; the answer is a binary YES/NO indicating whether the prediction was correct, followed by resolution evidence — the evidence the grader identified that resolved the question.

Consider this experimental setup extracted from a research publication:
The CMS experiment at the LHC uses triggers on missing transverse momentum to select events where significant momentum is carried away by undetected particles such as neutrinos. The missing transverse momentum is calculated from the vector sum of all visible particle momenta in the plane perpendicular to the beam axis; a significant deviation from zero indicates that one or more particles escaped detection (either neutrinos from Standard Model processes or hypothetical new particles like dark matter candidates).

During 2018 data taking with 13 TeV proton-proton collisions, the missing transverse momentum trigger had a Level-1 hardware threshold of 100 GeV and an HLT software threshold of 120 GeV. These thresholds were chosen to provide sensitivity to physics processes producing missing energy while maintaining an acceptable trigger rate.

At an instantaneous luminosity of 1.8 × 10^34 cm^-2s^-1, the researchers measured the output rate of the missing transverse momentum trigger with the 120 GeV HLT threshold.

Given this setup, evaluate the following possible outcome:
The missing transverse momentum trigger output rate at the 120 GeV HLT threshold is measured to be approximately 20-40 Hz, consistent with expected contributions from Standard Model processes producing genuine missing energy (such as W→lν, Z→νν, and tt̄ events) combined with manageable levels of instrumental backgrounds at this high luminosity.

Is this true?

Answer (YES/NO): NO